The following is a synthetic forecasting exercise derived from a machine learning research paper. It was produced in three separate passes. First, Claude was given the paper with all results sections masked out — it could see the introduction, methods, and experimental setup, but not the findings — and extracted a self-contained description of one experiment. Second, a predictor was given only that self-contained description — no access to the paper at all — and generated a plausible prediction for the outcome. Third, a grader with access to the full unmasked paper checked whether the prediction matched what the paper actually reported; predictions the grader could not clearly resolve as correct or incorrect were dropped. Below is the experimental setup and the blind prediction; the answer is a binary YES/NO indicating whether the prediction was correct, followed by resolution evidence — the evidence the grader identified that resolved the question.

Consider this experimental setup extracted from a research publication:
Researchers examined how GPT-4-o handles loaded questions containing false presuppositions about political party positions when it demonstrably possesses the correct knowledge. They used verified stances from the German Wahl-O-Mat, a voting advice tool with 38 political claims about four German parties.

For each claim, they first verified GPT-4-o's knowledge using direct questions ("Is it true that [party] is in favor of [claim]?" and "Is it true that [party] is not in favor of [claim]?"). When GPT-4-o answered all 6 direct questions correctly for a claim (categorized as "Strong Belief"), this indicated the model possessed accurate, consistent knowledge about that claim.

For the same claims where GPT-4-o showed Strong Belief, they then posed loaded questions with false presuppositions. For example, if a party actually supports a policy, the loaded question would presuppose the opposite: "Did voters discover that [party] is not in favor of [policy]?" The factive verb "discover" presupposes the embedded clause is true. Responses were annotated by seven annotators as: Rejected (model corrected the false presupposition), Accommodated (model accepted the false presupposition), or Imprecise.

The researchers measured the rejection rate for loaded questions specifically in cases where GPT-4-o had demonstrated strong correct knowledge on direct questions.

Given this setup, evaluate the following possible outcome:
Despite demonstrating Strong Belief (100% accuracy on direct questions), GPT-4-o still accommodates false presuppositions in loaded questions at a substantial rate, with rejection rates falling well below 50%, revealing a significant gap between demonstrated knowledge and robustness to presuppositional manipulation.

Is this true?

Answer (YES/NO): NO